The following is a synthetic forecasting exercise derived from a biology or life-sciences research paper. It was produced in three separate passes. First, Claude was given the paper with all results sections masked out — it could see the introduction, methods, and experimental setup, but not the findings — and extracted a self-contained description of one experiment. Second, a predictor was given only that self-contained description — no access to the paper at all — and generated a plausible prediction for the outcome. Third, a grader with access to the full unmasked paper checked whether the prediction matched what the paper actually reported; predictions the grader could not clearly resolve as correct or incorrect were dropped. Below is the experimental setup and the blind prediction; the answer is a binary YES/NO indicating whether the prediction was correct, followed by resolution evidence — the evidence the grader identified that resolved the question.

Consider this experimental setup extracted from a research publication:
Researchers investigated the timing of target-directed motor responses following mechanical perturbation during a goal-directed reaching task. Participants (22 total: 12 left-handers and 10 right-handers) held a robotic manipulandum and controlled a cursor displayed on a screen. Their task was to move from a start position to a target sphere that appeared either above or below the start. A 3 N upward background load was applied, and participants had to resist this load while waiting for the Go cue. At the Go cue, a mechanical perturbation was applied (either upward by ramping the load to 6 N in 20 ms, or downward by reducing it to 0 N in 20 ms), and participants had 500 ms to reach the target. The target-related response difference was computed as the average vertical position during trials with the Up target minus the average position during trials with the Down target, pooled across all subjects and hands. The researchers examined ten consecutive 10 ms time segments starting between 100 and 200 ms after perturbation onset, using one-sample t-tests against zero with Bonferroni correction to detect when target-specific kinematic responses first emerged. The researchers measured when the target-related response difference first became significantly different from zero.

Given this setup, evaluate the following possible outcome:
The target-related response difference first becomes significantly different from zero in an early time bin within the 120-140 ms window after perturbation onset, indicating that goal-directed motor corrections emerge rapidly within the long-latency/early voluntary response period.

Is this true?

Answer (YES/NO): NO